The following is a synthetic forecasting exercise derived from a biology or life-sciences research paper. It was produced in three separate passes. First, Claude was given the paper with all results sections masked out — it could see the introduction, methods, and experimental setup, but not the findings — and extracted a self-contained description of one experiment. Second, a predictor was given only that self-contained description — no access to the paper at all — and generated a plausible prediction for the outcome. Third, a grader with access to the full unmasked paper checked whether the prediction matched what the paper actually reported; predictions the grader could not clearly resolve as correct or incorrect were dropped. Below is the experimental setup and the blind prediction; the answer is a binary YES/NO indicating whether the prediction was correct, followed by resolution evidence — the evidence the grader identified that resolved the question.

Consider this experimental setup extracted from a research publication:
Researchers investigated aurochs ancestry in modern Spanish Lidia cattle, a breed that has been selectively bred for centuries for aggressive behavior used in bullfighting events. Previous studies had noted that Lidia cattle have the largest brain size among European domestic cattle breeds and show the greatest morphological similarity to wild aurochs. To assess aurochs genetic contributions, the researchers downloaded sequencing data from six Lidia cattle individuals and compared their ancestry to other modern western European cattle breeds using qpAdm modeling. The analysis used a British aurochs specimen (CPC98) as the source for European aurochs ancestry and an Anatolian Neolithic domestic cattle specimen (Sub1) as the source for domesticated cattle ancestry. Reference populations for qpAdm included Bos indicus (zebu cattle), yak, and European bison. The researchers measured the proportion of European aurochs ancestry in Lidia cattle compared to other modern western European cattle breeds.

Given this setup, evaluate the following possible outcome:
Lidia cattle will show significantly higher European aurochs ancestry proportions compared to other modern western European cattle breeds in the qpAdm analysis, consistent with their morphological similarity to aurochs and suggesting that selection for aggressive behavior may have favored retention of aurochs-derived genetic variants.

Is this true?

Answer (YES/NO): NO